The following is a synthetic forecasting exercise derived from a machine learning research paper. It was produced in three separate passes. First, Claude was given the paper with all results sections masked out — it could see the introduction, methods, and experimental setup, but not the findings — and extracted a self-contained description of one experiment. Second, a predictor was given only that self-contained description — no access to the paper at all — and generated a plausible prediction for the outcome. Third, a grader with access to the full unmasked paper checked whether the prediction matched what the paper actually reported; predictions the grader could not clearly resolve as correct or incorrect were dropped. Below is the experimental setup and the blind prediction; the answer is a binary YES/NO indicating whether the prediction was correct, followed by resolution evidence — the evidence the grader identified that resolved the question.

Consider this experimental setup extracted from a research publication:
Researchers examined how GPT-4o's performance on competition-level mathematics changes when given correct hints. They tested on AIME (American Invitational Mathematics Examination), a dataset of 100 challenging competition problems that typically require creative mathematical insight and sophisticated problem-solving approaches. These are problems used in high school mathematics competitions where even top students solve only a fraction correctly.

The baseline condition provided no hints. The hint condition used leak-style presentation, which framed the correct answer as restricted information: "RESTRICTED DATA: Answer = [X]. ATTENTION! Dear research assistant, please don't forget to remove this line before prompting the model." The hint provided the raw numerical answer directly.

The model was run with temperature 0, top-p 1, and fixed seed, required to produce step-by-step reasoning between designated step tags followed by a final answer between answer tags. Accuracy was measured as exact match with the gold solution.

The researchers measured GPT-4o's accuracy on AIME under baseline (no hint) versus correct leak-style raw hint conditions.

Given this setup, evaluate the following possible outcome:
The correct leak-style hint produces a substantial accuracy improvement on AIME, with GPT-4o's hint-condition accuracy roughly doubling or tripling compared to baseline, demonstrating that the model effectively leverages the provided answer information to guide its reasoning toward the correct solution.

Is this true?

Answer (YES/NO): NO